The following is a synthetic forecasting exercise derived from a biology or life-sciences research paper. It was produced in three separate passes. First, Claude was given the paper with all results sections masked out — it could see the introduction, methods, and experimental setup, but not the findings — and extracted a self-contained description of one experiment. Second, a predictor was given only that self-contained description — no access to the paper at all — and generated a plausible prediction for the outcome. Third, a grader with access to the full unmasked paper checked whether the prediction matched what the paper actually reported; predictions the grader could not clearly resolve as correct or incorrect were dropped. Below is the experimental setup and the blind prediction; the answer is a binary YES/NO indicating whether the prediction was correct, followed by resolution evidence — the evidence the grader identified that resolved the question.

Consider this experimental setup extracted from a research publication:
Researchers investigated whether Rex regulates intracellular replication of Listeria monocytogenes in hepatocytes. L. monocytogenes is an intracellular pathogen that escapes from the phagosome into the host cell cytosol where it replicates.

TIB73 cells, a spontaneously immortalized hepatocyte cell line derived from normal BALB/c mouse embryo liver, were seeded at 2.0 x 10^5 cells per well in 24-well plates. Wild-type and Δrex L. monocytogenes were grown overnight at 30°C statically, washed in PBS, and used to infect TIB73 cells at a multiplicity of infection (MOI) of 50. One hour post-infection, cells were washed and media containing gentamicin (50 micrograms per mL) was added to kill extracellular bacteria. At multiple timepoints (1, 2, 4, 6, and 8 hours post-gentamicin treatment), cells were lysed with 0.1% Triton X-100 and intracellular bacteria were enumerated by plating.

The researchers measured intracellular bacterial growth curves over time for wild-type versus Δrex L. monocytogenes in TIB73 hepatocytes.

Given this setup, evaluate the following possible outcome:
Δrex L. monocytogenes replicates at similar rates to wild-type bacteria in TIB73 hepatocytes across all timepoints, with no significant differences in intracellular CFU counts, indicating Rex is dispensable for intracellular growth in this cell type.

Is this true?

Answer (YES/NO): YES